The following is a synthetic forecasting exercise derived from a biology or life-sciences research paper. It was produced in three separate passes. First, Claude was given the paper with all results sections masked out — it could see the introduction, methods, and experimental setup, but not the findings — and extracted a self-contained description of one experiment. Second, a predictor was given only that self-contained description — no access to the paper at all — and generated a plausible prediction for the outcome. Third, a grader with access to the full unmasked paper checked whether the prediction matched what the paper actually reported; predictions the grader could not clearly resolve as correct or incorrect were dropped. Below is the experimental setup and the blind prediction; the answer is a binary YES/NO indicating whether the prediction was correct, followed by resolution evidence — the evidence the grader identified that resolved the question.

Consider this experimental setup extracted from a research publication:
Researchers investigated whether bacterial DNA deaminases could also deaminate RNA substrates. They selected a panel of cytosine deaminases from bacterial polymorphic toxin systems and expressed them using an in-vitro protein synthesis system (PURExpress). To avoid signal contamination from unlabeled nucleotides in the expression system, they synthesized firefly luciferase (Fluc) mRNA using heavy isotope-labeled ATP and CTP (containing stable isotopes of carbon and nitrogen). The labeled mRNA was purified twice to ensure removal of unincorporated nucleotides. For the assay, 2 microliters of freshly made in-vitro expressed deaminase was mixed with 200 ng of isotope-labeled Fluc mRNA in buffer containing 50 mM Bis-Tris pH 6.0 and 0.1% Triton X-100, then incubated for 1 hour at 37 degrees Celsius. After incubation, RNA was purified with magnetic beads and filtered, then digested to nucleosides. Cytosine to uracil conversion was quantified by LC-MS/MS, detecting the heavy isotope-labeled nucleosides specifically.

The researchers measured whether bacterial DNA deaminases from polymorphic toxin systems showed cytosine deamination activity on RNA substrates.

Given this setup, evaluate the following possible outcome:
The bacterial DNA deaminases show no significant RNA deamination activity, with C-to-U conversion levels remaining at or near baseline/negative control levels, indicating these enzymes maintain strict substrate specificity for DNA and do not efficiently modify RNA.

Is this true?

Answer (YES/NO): NO